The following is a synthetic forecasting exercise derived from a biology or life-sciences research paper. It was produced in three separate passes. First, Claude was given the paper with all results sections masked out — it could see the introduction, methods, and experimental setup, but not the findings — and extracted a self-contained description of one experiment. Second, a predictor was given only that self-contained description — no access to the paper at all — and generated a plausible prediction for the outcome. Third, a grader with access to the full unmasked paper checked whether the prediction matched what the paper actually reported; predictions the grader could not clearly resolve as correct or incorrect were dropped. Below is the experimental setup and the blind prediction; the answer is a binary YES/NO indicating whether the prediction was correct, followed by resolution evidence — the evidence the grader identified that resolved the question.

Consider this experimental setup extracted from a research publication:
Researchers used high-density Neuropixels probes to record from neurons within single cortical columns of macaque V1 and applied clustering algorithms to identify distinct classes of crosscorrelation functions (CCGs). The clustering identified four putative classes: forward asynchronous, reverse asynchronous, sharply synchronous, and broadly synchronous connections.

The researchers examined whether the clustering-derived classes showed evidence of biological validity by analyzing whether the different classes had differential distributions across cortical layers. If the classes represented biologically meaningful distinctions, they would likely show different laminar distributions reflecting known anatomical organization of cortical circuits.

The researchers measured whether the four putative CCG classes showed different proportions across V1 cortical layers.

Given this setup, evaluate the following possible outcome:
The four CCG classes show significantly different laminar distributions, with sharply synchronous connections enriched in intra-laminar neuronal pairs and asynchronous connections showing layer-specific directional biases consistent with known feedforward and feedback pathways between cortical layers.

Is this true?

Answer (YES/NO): YES